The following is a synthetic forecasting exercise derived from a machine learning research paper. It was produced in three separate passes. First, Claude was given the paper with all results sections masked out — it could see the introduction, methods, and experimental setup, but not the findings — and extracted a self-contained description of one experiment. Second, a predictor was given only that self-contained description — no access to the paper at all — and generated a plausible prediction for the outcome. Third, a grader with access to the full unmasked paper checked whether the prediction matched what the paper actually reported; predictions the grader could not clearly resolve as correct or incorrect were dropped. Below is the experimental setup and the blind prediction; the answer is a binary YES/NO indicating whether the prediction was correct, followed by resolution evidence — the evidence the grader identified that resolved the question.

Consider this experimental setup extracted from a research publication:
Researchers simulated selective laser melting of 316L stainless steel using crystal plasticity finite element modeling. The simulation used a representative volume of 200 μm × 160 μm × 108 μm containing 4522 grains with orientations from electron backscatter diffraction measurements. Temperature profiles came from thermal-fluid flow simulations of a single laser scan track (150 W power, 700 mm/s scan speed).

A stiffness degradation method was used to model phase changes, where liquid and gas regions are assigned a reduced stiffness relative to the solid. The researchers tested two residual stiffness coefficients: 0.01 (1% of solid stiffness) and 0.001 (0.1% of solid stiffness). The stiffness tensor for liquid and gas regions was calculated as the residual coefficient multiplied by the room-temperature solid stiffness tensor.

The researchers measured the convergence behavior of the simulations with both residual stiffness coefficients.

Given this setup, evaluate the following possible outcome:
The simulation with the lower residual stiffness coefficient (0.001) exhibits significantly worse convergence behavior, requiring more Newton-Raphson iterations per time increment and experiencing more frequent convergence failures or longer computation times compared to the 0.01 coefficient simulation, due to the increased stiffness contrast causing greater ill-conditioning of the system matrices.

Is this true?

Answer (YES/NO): NO